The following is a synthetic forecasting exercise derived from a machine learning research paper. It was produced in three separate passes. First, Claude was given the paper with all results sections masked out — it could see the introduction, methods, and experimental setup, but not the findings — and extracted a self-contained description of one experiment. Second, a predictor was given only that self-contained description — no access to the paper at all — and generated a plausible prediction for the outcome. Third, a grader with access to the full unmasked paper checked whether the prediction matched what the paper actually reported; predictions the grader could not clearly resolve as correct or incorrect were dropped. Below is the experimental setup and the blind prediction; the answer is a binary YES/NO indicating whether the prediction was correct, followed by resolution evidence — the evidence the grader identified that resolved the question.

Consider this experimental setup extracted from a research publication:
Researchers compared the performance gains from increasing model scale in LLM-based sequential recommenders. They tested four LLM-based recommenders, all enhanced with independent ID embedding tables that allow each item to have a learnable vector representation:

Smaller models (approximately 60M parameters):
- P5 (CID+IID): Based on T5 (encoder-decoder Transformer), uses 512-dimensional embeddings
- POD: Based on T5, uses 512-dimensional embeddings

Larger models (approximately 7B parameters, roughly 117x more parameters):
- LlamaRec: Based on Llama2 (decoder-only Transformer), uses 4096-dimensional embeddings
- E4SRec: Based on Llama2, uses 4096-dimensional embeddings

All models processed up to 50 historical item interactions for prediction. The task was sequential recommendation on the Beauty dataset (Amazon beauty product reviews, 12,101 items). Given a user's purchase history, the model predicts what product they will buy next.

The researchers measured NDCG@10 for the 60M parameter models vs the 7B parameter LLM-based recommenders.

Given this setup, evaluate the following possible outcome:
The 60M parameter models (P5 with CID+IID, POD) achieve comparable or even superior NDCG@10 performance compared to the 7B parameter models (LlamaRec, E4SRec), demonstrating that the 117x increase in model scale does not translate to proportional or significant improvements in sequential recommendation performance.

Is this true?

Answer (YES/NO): NO